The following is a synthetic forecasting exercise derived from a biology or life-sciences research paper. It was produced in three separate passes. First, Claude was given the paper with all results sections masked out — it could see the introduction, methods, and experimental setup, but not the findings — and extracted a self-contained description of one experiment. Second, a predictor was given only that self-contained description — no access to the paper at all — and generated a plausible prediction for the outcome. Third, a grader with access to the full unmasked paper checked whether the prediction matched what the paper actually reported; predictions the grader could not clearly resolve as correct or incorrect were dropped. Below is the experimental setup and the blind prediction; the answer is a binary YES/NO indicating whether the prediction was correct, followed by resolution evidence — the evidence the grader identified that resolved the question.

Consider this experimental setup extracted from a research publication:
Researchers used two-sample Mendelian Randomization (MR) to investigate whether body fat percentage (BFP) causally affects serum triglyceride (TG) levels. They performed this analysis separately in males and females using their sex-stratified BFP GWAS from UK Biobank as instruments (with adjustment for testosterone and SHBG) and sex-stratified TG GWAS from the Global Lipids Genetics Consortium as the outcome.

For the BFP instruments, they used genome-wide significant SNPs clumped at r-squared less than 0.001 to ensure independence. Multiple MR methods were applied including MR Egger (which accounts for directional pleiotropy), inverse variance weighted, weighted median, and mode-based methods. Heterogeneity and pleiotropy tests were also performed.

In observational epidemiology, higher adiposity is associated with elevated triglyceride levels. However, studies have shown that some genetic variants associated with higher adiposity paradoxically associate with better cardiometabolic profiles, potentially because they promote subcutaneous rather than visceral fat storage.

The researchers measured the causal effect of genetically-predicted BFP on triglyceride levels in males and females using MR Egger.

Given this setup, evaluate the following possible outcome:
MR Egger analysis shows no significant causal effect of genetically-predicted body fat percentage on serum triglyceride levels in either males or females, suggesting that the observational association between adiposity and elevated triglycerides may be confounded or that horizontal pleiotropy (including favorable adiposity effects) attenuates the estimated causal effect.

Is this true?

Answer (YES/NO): YES